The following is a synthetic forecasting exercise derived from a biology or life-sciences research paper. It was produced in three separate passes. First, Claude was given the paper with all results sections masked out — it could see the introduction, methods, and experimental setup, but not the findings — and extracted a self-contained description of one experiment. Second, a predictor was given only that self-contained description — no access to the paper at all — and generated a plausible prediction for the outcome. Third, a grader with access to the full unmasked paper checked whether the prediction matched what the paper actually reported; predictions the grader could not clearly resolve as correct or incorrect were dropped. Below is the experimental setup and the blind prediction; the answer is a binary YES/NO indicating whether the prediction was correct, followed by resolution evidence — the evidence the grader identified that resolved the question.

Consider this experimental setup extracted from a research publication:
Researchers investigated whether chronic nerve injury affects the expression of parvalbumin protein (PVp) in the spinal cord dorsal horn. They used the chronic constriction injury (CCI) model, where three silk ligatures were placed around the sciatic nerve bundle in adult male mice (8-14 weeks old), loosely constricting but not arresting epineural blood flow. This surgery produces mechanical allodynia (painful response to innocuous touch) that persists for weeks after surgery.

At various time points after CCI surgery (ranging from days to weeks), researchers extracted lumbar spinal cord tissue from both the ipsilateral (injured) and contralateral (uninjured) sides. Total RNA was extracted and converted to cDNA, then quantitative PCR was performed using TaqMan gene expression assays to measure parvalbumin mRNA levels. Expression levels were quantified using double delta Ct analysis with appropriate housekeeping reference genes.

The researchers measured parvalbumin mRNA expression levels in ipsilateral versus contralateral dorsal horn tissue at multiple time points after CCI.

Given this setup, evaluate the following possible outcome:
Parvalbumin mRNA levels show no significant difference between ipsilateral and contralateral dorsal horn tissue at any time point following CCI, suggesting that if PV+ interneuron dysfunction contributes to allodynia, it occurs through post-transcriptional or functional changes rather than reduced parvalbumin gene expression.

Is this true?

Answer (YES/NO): NO